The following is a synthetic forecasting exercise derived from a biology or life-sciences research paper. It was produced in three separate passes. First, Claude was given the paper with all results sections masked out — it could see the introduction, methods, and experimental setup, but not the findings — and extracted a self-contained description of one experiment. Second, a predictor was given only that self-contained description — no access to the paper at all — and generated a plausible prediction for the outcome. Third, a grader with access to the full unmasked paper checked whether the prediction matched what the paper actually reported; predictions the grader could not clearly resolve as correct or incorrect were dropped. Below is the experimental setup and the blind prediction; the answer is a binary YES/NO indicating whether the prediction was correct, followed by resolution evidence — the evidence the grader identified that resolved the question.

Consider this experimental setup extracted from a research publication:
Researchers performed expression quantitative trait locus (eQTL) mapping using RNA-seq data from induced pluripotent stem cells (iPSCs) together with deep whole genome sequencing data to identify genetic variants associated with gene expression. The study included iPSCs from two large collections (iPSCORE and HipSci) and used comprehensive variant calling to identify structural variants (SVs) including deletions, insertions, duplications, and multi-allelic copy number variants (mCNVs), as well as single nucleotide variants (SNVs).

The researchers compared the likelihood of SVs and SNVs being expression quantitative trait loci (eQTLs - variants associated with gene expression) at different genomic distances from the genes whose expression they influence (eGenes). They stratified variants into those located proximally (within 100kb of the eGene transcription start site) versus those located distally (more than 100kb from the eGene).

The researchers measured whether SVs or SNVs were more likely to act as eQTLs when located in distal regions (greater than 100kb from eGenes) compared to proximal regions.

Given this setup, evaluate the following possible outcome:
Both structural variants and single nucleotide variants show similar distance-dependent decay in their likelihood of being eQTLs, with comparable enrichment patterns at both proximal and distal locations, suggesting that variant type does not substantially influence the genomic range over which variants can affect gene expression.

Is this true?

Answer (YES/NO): NO